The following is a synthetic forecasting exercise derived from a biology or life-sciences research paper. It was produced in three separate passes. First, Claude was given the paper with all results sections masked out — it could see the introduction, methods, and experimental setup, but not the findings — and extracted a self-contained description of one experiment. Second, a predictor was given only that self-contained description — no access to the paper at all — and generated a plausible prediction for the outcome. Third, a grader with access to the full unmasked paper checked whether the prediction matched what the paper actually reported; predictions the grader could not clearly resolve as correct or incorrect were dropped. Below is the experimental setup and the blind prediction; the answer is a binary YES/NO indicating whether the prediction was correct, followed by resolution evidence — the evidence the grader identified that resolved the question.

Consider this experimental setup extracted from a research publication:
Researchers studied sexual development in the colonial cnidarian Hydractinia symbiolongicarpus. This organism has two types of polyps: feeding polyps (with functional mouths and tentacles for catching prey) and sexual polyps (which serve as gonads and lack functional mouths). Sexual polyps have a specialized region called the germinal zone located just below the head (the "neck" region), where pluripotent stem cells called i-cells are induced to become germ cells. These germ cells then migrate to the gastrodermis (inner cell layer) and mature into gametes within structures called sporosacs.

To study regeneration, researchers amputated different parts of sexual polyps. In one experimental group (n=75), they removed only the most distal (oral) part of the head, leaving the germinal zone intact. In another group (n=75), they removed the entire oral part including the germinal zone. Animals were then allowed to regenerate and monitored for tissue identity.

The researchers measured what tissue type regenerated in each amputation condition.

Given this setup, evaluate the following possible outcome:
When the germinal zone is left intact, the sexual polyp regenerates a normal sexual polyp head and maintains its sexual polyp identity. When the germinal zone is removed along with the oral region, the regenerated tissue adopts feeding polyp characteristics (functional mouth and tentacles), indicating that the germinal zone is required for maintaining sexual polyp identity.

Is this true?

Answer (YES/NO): NO